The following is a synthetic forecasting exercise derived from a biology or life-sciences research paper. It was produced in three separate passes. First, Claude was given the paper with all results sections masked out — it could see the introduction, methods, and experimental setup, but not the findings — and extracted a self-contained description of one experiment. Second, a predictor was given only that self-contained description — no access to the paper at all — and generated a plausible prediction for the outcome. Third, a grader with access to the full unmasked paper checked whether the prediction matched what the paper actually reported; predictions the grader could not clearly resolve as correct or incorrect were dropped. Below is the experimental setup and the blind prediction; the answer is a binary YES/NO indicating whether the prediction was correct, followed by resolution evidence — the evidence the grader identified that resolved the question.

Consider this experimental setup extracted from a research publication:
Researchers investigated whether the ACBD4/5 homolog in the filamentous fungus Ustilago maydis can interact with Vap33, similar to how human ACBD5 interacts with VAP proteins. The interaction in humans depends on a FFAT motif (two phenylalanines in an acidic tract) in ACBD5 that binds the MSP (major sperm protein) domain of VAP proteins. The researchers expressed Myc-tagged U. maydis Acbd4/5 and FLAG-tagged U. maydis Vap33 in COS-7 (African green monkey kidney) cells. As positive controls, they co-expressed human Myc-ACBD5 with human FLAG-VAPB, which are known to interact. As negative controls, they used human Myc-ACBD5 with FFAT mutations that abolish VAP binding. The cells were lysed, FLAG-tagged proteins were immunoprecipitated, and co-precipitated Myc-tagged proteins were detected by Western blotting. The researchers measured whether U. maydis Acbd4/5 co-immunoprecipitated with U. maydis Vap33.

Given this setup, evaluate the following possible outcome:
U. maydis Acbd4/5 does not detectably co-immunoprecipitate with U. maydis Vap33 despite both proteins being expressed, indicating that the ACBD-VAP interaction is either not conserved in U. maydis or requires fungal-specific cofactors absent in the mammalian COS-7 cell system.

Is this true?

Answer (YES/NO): YES